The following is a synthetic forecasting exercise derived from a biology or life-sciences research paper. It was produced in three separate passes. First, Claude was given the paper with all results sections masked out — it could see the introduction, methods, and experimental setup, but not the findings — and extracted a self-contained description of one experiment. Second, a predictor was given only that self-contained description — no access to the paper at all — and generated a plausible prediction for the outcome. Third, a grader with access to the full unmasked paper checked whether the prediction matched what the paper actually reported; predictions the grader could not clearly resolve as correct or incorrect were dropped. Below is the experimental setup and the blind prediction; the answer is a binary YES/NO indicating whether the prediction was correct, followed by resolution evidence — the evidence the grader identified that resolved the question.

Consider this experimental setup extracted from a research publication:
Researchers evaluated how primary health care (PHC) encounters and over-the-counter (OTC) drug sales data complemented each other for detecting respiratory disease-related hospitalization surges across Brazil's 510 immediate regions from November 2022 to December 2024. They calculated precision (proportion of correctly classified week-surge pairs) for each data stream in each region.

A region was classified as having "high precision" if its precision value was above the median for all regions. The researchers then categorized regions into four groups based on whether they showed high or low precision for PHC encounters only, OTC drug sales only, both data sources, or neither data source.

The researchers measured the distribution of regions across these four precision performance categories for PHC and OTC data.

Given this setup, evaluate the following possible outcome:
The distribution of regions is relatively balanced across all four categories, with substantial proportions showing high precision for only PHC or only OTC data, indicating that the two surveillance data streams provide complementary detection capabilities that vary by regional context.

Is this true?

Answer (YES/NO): NO